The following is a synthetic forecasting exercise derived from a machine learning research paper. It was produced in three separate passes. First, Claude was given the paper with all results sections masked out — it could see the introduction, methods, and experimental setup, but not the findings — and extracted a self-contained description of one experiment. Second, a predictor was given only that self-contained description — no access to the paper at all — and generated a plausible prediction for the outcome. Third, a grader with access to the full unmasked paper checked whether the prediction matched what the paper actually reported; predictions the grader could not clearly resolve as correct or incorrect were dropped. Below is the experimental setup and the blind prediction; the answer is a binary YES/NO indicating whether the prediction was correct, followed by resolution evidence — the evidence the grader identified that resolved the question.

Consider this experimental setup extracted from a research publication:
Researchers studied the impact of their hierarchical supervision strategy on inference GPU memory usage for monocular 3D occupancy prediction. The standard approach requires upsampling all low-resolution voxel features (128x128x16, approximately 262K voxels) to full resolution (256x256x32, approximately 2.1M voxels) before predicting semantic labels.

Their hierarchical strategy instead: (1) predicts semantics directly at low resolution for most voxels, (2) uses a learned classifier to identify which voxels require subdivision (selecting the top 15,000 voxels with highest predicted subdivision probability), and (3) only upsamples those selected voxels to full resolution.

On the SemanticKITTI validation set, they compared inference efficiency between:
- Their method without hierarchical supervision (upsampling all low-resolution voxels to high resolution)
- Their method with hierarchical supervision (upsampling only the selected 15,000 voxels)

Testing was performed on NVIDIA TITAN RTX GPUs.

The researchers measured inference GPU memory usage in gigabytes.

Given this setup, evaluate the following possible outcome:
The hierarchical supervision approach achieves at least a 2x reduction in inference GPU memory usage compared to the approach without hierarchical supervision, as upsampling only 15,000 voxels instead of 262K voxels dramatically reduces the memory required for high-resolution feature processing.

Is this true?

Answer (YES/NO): NO